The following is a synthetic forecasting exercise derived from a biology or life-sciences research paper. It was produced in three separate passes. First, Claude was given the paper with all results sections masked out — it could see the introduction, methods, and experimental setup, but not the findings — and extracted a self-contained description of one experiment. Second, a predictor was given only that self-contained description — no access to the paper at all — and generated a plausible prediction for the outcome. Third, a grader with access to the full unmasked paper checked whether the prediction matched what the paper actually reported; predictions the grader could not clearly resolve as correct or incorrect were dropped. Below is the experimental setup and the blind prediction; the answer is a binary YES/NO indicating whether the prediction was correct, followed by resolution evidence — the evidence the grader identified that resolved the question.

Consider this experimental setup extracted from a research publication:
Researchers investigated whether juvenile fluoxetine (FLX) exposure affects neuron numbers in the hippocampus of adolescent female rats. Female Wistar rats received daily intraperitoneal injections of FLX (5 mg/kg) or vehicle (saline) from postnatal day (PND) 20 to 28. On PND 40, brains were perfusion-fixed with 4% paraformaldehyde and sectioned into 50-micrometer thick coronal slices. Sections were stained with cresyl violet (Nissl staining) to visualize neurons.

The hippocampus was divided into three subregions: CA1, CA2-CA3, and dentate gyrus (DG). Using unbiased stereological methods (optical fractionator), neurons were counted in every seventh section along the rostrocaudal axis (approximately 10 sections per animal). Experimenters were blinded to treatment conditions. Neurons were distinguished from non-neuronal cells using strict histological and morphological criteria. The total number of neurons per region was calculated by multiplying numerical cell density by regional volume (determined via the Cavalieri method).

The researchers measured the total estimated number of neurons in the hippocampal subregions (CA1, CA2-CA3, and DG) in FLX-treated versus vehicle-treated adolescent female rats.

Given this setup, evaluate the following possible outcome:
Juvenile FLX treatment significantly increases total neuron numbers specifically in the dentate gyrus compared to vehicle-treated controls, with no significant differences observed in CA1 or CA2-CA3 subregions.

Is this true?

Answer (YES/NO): NO